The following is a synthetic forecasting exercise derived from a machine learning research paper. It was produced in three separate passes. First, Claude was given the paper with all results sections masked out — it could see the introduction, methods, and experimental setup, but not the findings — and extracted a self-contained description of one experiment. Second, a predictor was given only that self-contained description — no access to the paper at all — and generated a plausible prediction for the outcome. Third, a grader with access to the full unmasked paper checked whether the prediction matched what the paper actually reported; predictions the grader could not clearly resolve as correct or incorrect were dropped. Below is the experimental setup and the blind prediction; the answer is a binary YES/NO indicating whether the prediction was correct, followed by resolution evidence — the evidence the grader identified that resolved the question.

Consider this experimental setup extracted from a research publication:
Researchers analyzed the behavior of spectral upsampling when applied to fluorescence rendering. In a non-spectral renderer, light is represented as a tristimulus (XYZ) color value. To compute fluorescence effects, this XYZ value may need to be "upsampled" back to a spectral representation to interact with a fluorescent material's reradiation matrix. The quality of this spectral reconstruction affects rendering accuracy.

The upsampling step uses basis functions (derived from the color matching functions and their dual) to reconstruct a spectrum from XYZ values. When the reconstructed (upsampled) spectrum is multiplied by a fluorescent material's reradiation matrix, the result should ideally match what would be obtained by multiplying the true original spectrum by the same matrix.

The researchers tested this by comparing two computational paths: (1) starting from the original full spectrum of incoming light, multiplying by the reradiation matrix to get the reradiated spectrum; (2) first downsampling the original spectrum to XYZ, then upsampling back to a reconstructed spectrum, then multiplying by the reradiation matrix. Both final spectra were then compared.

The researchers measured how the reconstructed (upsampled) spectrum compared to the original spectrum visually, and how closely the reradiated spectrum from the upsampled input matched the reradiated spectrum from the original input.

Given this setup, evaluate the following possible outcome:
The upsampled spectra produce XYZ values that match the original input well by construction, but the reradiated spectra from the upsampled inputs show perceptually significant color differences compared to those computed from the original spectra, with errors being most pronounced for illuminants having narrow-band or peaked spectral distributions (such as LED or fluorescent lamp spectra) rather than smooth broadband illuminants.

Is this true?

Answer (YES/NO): NO